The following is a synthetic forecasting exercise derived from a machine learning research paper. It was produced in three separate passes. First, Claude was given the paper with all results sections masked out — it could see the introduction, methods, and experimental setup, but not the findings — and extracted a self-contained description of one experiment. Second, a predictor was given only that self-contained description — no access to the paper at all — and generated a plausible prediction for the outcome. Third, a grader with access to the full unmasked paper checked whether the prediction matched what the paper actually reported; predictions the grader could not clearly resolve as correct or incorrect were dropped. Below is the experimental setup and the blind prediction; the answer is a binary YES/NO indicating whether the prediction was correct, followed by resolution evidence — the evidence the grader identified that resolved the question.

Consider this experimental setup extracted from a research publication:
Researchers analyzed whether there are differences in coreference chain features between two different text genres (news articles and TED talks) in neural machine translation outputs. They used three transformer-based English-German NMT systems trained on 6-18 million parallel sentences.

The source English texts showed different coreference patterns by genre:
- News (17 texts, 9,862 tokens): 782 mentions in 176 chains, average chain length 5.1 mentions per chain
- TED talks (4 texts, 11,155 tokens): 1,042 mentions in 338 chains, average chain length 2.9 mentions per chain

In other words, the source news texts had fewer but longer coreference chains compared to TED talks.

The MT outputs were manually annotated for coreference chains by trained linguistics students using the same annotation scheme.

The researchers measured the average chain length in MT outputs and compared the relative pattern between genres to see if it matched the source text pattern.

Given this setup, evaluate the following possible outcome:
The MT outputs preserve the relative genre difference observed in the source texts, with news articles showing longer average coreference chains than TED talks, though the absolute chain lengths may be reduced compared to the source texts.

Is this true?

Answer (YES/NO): NO